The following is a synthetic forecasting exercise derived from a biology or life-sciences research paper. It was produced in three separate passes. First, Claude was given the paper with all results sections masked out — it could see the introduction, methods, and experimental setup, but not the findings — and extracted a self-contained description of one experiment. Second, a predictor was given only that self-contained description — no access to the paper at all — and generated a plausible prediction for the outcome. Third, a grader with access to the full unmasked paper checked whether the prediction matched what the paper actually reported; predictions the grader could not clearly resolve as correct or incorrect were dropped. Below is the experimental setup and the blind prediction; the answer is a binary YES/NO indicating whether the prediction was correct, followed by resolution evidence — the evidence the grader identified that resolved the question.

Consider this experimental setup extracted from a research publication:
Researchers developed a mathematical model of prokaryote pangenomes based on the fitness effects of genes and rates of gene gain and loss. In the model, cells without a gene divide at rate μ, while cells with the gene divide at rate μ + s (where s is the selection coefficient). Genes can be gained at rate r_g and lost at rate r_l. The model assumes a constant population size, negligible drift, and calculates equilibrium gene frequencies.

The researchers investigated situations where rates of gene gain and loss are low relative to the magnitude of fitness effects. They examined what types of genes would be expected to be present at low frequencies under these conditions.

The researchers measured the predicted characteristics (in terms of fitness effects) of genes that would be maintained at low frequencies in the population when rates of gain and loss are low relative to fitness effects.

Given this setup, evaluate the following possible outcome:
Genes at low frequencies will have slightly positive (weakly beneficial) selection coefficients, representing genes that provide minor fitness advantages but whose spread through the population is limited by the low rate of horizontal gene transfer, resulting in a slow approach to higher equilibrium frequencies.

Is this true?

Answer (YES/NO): NO